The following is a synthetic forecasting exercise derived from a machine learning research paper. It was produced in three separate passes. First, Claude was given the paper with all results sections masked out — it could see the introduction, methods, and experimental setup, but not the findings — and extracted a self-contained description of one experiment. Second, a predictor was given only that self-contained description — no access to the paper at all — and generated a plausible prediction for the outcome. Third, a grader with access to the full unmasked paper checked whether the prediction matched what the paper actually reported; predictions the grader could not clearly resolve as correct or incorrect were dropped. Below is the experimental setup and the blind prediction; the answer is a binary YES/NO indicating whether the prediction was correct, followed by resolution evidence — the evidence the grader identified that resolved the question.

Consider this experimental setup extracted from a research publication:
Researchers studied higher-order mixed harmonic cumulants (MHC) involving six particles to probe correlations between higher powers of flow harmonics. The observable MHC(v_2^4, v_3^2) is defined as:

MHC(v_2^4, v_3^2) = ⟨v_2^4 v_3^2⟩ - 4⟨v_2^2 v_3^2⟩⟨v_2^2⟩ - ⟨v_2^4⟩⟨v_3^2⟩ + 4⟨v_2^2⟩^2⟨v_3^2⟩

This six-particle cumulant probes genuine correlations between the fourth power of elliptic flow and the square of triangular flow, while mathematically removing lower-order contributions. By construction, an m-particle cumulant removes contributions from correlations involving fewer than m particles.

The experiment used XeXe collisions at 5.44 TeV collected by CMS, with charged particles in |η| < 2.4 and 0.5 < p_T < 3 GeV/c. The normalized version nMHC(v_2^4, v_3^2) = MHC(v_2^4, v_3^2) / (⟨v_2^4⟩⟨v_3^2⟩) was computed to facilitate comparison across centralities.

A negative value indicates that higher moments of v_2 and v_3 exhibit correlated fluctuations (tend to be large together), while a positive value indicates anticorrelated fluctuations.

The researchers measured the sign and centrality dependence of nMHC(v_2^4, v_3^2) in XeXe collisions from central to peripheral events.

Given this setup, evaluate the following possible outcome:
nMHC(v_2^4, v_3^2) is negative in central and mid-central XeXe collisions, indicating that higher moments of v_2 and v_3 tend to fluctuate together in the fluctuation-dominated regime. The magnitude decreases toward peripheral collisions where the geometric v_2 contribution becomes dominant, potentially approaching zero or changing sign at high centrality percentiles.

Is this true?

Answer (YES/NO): NO